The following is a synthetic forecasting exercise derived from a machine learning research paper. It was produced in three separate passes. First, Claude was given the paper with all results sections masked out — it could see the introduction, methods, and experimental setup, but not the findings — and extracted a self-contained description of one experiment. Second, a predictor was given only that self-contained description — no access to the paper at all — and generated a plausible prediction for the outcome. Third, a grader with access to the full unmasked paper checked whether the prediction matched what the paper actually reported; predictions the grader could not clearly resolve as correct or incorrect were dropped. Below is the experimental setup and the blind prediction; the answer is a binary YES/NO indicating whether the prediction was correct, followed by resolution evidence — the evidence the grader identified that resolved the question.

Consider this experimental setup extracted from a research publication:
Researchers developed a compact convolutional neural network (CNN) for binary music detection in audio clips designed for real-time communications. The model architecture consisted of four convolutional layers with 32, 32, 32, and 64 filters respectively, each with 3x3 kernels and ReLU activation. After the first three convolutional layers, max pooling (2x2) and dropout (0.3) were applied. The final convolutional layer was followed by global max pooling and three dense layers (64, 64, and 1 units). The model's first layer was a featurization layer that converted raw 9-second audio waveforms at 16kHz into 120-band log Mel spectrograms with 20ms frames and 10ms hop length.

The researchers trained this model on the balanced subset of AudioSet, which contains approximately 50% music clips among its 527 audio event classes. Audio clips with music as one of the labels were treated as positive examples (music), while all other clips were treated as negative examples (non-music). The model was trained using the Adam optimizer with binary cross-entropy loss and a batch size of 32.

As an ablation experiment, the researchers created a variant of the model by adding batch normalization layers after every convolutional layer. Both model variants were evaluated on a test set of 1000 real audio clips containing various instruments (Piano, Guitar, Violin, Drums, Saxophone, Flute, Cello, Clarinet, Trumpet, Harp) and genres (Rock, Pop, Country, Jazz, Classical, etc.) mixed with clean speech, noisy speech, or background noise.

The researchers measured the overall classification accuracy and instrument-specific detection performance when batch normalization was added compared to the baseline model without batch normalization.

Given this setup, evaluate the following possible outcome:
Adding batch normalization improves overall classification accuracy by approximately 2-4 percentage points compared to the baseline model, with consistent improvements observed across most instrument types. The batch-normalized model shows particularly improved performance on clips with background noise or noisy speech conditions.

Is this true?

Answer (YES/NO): NO